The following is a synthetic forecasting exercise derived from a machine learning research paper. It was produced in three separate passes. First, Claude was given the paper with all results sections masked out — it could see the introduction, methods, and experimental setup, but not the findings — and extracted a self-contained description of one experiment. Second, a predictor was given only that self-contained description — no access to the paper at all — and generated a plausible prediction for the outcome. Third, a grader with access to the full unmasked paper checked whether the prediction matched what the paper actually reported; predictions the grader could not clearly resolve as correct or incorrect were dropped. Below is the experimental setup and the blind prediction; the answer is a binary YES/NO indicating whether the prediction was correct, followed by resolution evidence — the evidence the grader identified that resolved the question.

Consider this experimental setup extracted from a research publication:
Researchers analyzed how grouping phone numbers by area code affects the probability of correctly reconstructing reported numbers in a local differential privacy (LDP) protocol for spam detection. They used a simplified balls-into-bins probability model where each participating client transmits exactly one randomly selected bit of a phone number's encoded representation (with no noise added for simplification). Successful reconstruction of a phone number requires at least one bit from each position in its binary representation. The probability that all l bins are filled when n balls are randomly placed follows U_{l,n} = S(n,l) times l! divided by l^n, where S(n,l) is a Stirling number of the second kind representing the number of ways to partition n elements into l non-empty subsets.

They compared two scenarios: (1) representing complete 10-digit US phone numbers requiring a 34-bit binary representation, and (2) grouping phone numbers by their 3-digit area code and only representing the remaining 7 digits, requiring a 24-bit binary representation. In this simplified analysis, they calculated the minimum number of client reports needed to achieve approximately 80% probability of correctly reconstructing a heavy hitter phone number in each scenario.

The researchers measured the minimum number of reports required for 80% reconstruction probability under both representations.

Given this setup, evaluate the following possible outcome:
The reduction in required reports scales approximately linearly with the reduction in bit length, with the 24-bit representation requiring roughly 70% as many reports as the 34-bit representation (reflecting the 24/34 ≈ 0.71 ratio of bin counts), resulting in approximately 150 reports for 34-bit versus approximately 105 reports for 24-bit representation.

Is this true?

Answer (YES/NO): NO